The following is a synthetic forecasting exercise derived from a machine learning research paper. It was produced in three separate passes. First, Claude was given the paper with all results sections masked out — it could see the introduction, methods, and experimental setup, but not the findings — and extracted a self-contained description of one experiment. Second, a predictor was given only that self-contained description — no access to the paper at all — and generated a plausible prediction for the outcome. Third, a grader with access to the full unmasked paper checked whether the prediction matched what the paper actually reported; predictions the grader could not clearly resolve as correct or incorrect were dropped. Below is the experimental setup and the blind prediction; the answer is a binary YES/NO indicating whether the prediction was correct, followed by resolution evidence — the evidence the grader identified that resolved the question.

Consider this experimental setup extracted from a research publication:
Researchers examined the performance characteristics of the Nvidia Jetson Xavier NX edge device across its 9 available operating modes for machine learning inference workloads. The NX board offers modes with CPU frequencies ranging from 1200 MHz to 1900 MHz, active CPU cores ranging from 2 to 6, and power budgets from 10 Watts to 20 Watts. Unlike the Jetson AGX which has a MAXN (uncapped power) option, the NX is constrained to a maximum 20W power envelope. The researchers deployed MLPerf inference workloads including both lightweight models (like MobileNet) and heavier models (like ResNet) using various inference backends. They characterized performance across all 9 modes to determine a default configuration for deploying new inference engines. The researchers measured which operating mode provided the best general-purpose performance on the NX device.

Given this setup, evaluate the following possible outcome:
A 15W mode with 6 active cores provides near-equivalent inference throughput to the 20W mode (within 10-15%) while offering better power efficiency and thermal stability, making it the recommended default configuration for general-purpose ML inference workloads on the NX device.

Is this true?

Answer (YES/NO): NO